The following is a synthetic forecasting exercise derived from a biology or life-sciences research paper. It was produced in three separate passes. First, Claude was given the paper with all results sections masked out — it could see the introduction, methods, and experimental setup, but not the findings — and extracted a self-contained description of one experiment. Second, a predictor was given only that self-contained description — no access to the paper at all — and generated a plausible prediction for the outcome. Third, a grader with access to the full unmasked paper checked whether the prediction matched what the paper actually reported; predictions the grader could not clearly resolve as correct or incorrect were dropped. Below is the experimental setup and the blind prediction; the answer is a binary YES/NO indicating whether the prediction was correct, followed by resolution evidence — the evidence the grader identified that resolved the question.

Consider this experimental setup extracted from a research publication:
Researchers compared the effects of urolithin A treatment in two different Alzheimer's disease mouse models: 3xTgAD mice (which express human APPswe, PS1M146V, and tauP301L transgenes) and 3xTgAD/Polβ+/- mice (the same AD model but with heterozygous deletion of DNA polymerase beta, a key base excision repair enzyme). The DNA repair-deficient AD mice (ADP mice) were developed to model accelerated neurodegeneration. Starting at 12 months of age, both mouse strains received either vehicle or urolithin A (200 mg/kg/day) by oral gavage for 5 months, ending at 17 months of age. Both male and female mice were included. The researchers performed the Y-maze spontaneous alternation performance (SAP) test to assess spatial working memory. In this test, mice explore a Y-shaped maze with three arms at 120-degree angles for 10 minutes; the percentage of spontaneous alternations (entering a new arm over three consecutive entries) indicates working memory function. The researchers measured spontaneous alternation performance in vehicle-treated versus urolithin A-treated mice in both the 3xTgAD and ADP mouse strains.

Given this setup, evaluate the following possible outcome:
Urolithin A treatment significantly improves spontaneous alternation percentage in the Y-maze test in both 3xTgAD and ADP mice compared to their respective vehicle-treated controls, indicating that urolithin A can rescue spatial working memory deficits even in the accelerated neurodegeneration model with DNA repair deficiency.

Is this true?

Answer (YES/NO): YES